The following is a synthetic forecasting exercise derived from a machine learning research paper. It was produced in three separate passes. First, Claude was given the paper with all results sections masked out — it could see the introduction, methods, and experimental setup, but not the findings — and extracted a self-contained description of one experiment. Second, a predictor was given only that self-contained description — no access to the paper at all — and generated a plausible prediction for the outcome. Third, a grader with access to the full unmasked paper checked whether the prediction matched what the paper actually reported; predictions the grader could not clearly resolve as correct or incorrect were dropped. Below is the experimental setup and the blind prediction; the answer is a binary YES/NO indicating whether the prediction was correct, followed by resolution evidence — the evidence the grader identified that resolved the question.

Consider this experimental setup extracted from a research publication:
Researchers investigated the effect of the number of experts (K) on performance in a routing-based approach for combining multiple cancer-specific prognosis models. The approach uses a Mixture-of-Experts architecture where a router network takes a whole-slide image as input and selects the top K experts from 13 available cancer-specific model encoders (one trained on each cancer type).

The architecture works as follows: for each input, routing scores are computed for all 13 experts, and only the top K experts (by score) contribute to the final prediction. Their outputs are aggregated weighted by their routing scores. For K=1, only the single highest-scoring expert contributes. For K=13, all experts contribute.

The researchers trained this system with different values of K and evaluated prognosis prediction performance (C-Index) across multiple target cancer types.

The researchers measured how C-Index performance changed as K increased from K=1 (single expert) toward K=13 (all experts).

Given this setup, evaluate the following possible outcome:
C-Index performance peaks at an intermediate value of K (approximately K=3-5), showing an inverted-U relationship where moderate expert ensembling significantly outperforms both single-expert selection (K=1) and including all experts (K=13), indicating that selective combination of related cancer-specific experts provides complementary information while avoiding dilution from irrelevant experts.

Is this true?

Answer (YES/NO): NO